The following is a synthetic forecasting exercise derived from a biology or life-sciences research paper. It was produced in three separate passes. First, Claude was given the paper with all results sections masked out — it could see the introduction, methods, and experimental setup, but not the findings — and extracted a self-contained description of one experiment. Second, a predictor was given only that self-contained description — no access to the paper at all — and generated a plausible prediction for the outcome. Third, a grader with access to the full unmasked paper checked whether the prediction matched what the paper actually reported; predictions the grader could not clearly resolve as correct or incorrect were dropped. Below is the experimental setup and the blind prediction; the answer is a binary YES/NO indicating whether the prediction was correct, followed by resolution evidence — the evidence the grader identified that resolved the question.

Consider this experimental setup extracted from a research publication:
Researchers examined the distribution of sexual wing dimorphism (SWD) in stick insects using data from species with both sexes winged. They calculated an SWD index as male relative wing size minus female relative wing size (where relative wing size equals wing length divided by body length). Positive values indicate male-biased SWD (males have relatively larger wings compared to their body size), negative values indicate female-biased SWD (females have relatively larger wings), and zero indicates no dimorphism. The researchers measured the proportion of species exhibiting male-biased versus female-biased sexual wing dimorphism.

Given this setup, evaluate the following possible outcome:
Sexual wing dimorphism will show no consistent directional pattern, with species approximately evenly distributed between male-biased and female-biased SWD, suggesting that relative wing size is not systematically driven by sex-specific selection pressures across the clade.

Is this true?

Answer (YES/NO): NO